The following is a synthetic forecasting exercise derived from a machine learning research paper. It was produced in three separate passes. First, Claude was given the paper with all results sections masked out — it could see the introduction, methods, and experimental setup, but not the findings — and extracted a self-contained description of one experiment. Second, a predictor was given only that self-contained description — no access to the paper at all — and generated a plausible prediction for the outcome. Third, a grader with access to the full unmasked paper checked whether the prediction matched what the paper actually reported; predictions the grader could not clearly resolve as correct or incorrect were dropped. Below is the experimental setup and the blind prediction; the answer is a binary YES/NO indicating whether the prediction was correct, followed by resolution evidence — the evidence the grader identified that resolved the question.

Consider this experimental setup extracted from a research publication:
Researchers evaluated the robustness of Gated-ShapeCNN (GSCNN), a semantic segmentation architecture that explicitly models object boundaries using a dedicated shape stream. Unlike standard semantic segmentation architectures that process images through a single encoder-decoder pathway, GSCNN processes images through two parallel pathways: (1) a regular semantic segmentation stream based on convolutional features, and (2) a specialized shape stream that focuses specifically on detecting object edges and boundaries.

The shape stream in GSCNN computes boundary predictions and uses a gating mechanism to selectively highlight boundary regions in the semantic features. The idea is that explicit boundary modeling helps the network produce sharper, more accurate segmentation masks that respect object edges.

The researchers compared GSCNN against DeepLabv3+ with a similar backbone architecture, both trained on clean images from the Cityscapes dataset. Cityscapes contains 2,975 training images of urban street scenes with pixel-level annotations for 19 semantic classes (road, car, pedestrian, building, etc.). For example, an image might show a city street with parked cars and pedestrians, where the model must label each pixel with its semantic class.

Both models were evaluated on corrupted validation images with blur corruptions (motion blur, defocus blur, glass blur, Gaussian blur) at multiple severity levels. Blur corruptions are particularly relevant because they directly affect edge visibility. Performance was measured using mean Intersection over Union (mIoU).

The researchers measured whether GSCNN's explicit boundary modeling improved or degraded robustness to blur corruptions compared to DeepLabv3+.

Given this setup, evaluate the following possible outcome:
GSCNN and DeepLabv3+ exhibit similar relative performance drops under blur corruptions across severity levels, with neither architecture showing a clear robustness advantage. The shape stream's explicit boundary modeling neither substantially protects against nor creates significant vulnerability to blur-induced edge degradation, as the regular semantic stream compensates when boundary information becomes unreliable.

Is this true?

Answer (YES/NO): NO